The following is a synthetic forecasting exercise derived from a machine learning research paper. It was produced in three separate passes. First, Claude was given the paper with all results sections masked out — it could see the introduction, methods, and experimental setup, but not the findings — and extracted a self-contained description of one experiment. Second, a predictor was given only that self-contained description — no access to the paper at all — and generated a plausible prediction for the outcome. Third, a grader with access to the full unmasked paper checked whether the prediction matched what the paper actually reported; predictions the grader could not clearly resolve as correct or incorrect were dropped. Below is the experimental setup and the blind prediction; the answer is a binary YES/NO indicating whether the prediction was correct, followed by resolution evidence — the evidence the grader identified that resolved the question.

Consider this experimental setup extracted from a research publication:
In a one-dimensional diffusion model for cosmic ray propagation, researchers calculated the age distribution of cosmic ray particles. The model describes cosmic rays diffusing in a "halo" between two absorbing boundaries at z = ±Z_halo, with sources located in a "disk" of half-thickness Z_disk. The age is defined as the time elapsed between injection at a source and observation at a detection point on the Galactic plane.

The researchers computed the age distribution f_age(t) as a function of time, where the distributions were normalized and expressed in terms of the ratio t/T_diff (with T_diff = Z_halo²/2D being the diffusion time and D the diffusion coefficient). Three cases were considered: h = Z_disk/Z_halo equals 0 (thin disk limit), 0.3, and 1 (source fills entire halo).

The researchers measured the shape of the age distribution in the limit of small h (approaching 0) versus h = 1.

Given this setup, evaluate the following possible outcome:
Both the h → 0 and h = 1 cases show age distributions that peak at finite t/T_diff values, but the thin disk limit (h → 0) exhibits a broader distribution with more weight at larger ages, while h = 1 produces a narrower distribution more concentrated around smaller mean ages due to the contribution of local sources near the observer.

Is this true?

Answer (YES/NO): NO